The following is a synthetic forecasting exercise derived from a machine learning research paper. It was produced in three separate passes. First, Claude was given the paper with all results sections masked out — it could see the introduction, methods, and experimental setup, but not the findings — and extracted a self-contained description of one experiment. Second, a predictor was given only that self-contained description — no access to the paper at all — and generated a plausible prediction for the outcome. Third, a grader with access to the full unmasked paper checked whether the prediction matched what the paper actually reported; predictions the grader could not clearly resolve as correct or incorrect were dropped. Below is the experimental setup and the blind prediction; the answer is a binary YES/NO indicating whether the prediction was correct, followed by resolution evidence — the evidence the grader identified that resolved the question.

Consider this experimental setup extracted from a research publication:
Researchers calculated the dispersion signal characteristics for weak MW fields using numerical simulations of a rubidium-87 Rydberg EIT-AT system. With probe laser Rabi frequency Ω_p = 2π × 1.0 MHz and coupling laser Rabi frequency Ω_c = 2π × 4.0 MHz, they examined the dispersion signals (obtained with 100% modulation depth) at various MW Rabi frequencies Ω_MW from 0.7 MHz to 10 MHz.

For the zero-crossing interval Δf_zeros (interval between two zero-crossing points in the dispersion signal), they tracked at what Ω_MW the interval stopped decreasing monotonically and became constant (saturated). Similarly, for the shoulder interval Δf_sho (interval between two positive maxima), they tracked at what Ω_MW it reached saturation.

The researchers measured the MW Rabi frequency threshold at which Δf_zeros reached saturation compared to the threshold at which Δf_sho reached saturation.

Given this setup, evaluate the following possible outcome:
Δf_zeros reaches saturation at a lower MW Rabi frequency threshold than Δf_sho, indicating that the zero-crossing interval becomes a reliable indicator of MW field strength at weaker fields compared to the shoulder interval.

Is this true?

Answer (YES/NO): NO